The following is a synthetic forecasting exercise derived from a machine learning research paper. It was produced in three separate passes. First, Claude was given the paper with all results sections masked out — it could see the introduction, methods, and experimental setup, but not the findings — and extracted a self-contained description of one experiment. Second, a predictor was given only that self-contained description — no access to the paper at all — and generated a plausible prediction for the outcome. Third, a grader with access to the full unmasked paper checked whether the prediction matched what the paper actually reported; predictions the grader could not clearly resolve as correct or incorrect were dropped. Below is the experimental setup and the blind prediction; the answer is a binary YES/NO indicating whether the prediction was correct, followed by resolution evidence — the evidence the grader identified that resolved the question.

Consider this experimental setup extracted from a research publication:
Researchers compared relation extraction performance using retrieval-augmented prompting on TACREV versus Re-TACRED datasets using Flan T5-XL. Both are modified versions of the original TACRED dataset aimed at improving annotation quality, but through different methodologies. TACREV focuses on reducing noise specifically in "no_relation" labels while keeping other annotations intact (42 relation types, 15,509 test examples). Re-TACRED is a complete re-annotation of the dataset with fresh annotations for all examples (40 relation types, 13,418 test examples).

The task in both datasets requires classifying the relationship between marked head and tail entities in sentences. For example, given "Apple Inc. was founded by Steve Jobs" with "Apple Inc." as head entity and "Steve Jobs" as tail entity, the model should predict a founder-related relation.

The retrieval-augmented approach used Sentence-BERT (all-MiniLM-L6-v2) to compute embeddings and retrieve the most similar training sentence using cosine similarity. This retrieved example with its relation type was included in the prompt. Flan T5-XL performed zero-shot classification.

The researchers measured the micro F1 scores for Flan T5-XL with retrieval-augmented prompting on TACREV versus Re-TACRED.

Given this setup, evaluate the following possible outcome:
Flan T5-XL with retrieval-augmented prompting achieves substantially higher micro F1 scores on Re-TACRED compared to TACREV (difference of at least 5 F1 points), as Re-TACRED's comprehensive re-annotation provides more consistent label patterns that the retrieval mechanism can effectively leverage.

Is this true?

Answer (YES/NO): NO